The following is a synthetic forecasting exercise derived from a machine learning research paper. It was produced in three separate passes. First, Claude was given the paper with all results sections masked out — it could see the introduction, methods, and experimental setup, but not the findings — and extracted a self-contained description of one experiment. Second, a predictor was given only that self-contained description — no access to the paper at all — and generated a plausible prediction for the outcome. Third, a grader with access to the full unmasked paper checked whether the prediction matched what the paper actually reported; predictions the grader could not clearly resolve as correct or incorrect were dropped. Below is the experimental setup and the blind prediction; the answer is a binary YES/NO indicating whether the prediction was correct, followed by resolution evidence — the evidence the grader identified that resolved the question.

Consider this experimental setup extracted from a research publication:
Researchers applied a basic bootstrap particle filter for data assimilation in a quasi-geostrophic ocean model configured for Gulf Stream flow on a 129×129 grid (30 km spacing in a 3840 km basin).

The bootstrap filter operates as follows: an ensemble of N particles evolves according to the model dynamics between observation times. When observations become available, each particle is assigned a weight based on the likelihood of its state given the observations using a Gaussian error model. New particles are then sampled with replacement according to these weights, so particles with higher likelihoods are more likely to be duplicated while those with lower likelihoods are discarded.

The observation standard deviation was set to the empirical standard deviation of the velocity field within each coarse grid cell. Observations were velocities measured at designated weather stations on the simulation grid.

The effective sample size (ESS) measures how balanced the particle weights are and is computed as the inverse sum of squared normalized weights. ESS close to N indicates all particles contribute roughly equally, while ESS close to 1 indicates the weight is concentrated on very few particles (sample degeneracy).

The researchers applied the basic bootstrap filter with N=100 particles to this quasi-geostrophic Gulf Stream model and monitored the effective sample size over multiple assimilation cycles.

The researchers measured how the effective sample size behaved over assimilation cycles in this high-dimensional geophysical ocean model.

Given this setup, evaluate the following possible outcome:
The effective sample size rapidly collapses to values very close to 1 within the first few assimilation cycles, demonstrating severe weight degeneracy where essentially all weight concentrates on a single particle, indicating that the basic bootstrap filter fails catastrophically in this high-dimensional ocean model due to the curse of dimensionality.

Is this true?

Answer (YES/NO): YES